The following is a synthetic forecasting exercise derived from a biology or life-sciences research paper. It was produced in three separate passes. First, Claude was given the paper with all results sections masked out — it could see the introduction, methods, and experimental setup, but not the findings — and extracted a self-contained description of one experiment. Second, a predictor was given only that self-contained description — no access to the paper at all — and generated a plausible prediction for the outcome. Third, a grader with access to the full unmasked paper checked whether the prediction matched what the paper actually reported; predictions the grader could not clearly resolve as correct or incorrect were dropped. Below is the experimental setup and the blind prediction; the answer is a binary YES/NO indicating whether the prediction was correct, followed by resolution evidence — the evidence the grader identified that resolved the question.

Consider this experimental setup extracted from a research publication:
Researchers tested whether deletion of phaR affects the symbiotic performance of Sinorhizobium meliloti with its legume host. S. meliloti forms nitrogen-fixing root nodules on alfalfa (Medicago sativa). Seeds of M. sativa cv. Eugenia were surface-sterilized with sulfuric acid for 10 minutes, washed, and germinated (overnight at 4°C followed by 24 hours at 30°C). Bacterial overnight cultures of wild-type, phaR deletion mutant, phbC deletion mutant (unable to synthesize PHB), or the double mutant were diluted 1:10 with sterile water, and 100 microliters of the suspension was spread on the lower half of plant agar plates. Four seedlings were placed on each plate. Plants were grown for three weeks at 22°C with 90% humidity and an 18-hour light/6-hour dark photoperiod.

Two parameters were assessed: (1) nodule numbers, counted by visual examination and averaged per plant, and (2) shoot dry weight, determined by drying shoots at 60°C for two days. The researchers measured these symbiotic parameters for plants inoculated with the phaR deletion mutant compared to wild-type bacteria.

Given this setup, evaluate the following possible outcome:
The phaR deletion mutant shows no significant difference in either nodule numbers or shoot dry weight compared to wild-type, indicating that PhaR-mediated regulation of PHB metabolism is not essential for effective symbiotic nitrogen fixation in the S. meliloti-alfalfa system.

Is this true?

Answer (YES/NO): YES